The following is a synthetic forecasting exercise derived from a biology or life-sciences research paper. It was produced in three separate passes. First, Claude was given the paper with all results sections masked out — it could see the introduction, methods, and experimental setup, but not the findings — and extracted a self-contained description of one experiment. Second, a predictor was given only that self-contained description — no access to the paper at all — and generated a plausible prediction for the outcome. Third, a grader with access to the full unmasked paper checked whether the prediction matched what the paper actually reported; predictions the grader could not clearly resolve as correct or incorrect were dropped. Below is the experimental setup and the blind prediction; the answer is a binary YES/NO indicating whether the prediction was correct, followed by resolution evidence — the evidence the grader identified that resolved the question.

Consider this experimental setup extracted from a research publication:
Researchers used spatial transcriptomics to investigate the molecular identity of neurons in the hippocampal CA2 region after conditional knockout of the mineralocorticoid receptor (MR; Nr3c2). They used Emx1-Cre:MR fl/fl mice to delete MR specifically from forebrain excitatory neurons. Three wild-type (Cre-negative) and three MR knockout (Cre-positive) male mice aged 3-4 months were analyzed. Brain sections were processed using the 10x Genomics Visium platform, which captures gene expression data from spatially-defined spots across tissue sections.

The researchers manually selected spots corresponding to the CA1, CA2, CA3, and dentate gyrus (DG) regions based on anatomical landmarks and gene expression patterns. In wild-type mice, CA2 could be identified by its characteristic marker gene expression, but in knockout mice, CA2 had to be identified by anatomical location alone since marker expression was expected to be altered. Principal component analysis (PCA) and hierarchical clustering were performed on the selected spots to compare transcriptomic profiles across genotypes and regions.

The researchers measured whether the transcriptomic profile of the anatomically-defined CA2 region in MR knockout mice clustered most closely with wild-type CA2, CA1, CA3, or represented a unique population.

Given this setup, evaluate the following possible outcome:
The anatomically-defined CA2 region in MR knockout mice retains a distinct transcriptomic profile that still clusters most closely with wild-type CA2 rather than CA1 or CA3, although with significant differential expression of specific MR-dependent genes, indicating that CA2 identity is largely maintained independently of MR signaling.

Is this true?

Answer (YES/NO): NO